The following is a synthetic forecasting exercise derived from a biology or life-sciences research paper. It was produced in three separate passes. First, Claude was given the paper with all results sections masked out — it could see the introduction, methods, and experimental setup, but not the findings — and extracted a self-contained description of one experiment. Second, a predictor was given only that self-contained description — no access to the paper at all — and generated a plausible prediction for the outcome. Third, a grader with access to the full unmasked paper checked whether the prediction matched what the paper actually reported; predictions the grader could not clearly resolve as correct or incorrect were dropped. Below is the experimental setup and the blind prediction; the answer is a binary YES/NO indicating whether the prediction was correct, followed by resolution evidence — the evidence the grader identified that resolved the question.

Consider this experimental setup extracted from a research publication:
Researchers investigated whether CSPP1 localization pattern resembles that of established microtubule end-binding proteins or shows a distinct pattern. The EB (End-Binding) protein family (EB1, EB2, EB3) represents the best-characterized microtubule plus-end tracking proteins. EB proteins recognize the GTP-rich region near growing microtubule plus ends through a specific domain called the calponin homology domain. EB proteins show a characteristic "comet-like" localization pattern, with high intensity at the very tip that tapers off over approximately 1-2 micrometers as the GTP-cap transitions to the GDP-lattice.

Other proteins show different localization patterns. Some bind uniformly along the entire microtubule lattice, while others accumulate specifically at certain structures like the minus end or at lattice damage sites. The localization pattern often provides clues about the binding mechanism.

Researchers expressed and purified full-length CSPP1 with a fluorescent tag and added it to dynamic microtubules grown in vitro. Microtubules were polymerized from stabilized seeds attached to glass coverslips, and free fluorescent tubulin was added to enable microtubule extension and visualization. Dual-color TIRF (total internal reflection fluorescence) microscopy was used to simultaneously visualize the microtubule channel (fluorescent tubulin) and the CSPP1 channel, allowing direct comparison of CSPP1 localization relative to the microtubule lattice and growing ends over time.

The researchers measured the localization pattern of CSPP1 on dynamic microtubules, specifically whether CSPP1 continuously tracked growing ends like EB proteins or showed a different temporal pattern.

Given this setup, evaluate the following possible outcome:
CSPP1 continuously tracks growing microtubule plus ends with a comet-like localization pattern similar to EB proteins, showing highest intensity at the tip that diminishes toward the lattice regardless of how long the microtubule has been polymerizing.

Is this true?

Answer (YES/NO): NO